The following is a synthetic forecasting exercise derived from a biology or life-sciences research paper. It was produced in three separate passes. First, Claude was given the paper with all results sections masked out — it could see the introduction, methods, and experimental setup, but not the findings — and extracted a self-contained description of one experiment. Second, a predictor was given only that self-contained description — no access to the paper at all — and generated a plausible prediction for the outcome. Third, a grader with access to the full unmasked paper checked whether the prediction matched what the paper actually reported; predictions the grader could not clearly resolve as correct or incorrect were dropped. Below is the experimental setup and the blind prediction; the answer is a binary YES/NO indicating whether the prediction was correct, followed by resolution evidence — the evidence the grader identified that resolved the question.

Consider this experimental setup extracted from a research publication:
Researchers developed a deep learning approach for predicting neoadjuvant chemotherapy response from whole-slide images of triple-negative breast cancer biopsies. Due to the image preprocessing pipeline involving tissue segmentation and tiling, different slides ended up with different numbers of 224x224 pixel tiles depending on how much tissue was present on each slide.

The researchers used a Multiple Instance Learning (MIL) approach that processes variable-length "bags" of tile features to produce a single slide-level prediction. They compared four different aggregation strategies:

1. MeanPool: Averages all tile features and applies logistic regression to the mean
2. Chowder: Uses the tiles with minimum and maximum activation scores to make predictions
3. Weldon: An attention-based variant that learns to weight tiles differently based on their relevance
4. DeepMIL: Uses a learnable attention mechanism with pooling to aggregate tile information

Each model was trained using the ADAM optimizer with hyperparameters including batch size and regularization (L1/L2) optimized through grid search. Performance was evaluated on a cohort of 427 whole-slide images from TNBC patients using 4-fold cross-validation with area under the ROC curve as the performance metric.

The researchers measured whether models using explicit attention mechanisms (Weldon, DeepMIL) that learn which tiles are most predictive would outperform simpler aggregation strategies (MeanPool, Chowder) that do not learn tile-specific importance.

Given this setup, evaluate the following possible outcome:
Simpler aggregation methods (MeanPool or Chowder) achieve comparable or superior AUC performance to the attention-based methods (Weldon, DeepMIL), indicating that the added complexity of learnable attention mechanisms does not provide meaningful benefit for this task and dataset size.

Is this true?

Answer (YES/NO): YES